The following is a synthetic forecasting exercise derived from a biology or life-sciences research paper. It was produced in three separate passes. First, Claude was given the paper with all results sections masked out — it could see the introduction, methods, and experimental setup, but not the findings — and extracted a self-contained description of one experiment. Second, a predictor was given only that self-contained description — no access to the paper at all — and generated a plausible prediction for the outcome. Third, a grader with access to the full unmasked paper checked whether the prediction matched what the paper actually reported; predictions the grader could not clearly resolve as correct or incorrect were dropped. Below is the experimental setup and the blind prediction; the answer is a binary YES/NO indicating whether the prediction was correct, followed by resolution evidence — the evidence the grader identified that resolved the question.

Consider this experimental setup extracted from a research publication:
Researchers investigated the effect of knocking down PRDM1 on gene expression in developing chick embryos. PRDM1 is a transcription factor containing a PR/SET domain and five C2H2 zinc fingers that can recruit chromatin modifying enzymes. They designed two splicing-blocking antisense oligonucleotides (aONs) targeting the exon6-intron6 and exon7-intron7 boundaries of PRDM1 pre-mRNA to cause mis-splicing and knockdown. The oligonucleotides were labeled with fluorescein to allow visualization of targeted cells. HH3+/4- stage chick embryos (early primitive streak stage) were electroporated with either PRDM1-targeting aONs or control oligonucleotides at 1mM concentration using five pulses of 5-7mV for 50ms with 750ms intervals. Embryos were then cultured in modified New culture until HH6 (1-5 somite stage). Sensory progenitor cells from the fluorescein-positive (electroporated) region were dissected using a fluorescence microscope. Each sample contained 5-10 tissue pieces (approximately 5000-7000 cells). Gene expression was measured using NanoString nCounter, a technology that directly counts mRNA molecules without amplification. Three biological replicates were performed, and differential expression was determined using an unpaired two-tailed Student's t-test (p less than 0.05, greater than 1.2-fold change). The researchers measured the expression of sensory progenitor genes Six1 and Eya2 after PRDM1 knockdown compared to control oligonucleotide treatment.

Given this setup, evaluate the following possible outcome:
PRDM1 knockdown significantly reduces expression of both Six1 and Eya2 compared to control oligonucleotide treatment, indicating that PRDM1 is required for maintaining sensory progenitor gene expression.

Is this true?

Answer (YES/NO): YES